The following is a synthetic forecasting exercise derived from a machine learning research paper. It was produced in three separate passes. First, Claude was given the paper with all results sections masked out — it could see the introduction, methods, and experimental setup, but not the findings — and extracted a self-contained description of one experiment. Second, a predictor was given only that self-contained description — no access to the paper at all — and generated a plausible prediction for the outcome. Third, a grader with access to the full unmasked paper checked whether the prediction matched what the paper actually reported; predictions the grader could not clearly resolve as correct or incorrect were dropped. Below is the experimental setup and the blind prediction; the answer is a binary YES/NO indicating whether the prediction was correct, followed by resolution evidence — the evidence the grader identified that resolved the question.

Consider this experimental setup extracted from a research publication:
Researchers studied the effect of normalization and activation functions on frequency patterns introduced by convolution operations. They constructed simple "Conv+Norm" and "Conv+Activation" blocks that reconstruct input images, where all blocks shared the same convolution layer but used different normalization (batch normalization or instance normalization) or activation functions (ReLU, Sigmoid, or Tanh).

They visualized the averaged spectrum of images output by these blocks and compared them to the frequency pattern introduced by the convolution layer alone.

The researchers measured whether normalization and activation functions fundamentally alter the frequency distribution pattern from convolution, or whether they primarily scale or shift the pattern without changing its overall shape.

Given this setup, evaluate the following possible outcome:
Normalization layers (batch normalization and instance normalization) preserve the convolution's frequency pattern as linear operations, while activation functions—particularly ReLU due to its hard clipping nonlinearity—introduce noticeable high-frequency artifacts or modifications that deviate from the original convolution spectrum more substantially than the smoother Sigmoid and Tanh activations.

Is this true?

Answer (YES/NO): NO